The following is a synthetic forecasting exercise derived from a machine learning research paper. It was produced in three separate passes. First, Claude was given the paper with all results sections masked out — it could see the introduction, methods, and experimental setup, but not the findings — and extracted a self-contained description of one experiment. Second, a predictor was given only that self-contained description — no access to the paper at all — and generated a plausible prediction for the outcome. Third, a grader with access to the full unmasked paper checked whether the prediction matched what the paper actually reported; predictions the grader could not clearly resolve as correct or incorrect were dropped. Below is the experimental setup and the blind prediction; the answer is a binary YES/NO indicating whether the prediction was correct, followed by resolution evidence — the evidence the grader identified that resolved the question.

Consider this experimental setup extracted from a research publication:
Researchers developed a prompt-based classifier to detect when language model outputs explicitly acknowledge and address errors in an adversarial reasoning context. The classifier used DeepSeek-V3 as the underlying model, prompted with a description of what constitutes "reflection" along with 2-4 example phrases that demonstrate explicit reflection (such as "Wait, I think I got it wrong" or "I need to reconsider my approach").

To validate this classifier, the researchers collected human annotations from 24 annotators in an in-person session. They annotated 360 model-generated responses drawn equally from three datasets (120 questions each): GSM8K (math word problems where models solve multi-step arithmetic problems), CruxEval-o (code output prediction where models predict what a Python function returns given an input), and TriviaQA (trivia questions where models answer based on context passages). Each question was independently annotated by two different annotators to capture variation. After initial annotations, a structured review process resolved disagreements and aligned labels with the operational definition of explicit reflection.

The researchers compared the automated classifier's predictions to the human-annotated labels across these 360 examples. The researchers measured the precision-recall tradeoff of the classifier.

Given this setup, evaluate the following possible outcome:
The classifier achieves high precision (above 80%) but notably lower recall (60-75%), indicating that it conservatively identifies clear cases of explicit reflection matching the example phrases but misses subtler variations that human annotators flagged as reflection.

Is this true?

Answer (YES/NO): NO